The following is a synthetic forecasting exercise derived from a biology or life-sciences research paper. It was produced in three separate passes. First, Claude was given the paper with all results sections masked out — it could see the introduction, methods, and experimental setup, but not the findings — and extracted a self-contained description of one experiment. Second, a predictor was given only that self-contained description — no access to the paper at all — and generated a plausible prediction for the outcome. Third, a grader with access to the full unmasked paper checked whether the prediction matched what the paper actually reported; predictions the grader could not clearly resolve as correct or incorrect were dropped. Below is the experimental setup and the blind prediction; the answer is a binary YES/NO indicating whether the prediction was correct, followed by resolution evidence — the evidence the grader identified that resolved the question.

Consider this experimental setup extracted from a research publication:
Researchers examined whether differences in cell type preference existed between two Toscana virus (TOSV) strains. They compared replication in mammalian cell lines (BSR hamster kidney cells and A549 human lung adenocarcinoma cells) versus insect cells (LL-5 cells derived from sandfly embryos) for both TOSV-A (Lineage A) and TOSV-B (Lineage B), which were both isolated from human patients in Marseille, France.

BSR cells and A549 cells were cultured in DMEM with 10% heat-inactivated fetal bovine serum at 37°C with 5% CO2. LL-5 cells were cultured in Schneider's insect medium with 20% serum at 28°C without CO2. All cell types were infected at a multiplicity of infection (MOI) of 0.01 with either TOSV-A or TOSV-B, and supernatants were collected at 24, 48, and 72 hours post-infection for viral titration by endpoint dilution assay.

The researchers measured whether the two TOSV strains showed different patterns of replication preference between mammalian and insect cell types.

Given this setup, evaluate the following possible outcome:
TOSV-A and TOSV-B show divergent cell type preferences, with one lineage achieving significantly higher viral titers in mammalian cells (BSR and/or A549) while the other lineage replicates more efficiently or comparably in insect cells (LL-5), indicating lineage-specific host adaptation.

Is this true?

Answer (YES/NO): YES